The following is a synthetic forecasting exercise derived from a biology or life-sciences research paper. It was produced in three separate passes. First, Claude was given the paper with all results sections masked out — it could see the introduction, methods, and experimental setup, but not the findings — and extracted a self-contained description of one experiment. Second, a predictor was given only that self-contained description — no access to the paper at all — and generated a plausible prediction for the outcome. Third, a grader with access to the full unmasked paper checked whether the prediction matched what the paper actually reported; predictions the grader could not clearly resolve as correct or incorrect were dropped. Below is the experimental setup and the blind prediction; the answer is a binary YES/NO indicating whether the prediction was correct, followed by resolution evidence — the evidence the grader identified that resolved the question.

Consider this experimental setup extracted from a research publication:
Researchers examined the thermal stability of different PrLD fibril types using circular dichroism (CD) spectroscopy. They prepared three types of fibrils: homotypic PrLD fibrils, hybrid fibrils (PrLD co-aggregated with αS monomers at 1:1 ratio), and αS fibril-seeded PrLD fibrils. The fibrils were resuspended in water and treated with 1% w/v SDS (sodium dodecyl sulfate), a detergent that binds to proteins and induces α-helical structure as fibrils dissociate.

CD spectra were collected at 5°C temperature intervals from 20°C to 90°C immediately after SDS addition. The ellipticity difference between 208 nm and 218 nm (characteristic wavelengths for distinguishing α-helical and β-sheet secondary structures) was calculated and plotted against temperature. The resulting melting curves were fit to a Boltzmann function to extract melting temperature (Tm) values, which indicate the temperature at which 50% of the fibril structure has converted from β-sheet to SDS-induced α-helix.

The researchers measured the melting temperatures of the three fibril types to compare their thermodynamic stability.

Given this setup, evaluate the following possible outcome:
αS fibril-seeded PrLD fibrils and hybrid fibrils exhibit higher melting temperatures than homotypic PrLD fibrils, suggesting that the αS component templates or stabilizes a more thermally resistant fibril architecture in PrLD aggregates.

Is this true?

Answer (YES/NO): NO